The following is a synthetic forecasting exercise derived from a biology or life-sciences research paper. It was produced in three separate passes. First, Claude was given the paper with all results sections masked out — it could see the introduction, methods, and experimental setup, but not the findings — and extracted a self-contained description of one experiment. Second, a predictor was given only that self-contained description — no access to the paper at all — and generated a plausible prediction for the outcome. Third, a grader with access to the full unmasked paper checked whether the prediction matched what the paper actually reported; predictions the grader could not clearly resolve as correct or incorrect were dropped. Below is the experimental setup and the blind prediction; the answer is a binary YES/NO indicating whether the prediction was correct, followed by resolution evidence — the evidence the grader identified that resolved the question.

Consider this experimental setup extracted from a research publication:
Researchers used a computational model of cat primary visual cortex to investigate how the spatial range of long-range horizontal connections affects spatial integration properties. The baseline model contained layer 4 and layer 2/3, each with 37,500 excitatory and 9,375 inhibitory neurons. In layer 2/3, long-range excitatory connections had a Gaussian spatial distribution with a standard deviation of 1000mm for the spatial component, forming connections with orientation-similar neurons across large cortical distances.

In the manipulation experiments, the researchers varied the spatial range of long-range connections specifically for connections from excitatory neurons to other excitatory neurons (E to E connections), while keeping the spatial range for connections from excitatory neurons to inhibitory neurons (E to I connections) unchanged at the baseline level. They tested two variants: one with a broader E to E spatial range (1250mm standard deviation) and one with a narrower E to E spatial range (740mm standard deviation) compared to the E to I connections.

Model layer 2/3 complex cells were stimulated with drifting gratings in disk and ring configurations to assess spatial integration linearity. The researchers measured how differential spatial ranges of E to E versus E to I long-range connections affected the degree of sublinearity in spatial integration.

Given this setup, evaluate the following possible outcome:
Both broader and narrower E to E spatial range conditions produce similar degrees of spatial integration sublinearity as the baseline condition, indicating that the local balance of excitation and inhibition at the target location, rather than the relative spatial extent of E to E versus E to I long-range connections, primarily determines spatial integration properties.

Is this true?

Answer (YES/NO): NO